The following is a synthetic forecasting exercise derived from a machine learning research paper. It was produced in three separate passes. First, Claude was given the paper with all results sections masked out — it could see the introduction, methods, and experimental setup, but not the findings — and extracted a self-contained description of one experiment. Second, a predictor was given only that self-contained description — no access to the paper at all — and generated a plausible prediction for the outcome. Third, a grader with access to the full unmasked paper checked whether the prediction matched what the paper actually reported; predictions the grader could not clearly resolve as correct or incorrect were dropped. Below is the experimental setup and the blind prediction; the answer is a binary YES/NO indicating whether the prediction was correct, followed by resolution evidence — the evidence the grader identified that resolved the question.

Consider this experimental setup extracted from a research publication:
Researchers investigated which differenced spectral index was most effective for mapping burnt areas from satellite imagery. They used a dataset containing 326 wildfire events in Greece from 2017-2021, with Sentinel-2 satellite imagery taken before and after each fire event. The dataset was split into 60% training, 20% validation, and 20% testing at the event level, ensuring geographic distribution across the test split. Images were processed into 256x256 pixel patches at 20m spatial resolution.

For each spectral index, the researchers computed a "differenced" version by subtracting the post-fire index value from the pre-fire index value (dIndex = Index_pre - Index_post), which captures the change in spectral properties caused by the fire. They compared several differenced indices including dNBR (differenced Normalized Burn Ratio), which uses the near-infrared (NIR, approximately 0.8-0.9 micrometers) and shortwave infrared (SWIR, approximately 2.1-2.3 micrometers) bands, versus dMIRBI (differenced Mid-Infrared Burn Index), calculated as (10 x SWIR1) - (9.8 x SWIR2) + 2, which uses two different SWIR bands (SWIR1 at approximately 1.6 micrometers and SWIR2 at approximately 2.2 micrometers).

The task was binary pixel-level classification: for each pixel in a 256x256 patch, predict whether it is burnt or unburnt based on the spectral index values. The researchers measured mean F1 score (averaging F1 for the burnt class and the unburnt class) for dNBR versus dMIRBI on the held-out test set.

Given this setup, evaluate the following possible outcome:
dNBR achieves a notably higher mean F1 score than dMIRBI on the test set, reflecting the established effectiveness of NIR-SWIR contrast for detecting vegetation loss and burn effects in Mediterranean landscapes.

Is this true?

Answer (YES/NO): NO